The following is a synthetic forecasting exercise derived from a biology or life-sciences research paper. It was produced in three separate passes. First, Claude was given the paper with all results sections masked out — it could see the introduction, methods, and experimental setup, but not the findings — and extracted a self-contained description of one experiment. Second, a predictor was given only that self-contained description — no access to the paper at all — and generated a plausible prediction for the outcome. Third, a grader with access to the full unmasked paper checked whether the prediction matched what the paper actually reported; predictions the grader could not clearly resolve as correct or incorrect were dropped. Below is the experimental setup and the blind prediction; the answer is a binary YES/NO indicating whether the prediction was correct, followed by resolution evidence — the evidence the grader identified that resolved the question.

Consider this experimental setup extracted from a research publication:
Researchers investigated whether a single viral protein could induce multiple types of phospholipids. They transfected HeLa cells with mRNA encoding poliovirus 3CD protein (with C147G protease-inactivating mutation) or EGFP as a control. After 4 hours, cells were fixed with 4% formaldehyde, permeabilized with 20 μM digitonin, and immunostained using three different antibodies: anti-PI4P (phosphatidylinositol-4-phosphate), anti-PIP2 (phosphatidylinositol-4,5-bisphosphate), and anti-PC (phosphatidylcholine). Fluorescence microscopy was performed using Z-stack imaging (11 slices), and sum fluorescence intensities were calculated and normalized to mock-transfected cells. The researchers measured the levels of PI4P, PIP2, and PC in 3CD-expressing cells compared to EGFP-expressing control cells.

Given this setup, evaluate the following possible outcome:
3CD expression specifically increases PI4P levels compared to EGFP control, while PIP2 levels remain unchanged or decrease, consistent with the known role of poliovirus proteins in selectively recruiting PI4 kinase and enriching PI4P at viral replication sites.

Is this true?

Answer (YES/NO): NO